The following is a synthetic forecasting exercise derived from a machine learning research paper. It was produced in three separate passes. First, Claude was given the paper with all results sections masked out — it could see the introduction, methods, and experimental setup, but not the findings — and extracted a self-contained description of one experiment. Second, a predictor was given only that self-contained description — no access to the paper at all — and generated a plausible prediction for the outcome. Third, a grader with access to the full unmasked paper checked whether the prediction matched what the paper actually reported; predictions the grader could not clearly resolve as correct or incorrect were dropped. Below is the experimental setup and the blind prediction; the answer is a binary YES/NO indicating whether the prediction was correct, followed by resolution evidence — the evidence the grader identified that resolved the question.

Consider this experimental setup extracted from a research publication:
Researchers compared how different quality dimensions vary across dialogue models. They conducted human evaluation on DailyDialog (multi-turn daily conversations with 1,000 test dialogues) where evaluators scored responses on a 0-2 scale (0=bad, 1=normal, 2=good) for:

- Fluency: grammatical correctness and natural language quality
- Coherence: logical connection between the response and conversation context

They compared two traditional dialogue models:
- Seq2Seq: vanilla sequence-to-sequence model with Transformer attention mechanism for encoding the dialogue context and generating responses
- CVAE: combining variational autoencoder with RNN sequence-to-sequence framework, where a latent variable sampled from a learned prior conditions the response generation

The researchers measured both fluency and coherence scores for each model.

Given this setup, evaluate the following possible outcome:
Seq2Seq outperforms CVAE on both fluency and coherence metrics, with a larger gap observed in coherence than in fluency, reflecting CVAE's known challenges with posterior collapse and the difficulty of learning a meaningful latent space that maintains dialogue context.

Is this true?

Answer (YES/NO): NO